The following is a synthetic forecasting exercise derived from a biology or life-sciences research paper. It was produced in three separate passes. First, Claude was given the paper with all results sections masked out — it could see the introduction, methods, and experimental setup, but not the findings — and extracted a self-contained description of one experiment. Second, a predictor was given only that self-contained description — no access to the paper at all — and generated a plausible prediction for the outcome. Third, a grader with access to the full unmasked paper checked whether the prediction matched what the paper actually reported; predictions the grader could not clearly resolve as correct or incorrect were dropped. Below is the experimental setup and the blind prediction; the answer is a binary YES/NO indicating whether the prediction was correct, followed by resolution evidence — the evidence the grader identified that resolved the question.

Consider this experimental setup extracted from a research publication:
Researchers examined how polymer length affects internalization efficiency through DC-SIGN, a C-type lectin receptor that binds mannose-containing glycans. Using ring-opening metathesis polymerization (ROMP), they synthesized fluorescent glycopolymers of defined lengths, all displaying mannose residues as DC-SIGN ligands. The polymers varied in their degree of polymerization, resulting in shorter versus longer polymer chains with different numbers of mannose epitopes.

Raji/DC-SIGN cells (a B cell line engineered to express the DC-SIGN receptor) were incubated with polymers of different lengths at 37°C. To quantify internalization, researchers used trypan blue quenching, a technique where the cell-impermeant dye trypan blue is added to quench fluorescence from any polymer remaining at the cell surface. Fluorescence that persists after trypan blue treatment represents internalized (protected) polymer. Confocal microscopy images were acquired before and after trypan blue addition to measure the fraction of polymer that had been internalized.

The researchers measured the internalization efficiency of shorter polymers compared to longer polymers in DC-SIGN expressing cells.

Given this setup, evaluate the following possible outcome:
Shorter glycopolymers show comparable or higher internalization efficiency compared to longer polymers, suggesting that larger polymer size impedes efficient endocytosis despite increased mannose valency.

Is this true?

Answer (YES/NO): NO